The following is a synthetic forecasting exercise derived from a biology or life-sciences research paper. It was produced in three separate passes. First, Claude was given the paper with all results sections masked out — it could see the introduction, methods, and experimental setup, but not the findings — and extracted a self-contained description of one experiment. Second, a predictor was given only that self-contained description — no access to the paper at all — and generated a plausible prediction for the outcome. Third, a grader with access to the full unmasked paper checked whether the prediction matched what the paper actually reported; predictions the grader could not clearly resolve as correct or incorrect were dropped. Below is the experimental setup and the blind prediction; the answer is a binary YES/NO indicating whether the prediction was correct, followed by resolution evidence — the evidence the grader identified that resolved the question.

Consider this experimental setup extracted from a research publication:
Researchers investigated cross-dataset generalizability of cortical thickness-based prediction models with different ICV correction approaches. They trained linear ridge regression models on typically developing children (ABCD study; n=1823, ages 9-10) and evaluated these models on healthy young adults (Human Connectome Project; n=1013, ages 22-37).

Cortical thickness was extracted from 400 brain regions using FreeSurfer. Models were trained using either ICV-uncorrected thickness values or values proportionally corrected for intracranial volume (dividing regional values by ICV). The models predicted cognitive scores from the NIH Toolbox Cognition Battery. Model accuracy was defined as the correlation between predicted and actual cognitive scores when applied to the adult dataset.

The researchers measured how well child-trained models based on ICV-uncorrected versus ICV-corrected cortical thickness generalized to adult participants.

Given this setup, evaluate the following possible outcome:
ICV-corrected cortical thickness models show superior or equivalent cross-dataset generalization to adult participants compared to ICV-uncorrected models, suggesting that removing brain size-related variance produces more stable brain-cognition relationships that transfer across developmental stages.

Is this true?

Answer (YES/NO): YES